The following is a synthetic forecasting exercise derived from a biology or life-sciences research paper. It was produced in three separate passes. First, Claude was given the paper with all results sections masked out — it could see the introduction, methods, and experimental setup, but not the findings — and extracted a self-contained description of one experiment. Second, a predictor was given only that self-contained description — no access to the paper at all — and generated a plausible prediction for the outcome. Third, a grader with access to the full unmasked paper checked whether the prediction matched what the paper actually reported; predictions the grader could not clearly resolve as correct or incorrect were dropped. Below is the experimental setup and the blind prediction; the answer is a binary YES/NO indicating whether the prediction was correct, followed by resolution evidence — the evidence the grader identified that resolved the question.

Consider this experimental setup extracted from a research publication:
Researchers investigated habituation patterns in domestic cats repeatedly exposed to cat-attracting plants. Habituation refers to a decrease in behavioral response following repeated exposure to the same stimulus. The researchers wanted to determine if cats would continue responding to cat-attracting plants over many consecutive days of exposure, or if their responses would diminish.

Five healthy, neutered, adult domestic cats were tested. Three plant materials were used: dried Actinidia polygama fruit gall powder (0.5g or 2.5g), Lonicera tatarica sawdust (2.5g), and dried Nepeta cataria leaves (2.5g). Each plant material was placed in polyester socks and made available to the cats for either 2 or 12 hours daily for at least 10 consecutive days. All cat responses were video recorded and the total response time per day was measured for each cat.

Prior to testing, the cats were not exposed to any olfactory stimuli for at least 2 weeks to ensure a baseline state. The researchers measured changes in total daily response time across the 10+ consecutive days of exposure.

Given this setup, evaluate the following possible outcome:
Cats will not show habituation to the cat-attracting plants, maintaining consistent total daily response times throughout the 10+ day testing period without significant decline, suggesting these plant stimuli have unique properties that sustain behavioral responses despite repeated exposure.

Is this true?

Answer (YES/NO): NO